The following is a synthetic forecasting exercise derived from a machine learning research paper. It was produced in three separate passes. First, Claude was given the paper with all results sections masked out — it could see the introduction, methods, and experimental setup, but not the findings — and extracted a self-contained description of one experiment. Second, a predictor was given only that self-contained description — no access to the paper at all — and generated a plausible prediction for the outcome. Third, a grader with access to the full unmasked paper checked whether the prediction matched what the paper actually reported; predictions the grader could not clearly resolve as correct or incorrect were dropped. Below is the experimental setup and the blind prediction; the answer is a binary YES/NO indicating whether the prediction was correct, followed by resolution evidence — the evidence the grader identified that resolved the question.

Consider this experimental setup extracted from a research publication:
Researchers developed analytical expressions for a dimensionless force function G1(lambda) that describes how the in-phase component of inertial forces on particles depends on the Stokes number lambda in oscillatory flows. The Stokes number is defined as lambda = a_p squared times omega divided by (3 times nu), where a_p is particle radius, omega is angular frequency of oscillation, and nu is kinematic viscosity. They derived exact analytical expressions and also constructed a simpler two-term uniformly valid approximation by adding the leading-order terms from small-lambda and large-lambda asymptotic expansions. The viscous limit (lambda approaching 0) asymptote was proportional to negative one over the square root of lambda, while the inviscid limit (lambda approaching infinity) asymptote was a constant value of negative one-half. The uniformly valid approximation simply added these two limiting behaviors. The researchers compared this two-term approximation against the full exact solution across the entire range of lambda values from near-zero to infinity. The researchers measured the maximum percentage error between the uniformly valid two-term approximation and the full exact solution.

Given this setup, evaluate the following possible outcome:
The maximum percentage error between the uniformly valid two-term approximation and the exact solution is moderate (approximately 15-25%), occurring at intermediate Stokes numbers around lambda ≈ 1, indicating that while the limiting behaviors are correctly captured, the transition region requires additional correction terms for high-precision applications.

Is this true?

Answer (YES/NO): NO